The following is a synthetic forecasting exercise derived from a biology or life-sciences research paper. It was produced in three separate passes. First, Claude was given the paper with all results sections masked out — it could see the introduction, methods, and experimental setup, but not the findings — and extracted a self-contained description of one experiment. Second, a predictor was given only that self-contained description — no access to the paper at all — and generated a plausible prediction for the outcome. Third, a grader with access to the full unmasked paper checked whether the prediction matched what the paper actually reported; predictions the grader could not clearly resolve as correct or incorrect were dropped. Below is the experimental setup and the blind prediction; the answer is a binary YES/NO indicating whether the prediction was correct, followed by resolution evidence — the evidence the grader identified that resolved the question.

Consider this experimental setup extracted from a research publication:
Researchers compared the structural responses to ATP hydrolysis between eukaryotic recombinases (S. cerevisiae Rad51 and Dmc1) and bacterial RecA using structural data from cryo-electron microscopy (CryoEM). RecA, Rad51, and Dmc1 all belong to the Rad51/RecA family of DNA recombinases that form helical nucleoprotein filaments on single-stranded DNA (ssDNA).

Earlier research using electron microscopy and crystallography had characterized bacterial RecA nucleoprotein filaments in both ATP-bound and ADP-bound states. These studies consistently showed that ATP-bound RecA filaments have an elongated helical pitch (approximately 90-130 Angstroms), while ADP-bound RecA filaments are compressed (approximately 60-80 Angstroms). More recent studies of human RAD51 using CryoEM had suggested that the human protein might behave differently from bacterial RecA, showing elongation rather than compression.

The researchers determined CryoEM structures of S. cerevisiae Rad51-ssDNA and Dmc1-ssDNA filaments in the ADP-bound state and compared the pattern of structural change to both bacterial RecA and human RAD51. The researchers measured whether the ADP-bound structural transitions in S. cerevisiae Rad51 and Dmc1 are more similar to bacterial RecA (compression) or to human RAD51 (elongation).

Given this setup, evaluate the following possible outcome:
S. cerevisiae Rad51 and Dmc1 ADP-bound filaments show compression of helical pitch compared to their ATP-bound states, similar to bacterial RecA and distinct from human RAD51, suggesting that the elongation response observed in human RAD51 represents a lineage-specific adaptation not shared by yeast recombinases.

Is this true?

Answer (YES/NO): NO